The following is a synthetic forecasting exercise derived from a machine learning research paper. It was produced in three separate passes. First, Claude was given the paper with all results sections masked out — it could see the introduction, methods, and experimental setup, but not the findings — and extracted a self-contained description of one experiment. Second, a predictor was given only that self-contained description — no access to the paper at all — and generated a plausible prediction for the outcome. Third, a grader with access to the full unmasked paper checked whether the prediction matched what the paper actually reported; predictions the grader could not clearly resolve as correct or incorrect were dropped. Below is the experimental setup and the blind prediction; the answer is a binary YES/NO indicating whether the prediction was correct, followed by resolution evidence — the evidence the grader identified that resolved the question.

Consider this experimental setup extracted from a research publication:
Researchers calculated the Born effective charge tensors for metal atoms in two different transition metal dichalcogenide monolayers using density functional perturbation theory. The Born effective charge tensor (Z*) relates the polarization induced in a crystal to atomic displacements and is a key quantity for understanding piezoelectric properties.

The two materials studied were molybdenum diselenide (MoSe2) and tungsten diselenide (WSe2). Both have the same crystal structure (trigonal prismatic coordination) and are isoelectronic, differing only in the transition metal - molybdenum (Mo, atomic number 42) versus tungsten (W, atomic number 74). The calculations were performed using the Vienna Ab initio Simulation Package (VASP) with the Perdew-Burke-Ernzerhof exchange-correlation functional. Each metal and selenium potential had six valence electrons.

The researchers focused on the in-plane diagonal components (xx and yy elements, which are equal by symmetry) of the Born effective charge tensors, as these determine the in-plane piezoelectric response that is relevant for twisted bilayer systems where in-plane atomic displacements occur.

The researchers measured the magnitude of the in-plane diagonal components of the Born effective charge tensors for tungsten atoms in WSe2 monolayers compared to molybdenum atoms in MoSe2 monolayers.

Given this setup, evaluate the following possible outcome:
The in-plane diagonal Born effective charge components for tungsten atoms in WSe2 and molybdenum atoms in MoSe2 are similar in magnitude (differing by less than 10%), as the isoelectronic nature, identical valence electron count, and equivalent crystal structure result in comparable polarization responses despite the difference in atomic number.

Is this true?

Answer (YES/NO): NO